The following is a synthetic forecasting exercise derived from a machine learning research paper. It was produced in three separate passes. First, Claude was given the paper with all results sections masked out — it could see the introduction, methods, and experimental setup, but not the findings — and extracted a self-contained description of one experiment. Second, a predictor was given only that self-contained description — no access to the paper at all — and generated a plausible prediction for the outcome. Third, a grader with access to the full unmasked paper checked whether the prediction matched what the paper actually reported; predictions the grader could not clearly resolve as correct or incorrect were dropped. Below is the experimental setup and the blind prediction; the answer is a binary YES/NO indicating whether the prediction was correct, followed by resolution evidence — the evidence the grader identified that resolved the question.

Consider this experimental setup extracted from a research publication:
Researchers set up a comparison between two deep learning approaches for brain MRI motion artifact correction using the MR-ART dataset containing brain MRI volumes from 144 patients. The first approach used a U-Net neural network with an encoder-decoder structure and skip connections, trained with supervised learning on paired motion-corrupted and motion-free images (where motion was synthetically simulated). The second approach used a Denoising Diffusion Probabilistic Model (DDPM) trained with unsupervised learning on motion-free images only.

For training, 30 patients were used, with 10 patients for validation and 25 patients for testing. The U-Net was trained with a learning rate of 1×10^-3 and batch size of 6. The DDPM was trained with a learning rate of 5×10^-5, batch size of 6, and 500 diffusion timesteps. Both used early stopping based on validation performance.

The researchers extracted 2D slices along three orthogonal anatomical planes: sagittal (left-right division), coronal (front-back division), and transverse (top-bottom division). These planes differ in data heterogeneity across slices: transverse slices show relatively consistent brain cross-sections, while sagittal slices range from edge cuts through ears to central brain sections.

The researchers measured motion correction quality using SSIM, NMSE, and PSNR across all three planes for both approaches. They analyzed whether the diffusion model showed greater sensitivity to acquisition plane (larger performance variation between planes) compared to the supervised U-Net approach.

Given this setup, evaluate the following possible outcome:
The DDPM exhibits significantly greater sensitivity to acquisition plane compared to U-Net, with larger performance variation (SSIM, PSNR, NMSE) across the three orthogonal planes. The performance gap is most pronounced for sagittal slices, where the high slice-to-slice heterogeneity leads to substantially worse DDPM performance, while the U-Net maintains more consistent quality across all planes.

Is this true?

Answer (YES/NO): YES